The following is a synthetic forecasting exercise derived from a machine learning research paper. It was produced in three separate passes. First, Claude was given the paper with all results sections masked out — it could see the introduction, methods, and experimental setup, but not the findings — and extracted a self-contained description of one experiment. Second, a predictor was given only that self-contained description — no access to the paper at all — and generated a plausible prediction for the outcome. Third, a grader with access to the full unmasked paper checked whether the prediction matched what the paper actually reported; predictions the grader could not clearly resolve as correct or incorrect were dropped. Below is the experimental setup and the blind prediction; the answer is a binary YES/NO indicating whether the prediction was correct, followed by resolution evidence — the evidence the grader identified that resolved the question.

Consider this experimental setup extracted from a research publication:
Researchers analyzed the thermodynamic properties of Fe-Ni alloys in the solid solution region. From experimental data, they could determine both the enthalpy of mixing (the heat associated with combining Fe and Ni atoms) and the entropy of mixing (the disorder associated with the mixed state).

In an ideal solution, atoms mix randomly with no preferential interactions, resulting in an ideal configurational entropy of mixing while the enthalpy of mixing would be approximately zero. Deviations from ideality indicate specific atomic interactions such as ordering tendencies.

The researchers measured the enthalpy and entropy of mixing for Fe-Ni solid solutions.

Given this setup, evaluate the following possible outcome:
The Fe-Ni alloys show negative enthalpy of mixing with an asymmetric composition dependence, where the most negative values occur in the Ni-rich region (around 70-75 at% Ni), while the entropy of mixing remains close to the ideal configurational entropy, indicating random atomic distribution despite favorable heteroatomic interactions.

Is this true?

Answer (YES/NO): NO